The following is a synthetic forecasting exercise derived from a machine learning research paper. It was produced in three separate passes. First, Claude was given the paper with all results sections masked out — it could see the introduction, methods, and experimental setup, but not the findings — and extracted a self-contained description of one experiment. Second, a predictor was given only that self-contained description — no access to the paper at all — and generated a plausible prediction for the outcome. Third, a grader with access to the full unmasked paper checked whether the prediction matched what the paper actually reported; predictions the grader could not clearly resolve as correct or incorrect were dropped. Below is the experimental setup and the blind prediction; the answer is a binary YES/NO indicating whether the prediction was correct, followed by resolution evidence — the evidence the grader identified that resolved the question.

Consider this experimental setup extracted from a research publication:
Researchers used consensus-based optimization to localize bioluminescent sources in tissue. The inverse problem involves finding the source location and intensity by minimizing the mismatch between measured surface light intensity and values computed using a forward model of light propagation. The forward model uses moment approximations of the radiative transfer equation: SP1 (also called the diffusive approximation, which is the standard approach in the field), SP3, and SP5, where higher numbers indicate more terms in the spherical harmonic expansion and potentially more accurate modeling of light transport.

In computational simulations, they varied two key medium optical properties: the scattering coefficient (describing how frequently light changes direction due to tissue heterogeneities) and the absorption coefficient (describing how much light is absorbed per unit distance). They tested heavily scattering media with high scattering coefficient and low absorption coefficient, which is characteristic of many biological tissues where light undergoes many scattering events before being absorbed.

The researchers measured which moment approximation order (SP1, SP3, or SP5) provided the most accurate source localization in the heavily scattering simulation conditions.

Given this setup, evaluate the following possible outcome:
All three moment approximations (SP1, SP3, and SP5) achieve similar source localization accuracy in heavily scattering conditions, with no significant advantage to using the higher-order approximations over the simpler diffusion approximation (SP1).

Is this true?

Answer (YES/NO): NO